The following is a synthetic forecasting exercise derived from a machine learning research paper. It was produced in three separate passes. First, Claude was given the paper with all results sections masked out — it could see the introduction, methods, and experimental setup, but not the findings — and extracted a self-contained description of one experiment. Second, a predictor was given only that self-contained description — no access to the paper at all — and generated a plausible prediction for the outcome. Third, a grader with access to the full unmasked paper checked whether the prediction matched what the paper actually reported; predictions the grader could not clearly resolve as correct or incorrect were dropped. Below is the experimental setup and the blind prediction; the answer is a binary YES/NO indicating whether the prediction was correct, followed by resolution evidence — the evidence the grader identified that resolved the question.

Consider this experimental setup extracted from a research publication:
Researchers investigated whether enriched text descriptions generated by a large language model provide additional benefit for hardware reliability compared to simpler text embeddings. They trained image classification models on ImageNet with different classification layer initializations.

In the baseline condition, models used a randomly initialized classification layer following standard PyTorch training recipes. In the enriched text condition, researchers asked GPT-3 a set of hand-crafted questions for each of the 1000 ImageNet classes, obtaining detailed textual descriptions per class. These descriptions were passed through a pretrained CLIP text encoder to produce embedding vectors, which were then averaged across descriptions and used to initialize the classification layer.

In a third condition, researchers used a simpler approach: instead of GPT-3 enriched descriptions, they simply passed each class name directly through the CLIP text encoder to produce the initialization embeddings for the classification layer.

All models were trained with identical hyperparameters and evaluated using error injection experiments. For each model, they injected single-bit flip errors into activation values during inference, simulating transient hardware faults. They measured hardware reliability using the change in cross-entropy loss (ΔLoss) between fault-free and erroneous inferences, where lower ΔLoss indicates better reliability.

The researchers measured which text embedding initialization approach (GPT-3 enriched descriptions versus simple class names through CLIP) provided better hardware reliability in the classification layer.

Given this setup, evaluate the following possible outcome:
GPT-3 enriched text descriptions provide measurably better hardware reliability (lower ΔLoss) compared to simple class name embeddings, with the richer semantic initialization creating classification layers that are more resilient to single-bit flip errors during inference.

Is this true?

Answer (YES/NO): YES